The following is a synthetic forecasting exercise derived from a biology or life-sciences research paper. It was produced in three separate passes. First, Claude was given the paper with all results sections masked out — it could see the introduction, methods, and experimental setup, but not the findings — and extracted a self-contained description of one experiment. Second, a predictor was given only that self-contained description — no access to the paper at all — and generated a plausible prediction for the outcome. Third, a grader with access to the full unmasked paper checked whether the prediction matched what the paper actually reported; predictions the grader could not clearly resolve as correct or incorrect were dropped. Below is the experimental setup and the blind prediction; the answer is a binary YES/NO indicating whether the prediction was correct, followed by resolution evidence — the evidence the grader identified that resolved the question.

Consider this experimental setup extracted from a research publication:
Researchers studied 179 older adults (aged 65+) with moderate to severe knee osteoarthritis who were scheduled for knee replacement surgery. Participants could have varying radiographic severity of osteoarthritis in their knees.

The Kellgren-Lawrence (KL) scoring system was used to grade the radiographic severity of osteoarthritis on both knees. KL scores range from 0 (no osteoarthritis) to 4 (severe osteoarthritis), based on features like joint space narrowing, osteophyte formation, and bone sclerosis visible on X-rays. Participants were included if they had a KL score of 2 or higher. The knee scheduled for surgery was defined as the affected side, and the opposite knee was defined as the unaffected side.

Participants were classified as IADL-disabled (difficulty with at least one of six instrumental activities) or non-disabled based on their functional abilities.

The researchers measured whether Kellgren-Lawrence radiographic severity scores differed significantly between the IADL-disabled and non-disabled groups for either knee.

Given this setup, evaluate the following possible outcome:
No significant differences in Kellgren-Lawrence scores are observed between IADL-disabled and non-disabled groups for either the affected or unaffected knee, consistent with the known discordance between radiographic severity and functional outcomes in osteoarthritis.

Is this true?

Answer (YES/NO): YES